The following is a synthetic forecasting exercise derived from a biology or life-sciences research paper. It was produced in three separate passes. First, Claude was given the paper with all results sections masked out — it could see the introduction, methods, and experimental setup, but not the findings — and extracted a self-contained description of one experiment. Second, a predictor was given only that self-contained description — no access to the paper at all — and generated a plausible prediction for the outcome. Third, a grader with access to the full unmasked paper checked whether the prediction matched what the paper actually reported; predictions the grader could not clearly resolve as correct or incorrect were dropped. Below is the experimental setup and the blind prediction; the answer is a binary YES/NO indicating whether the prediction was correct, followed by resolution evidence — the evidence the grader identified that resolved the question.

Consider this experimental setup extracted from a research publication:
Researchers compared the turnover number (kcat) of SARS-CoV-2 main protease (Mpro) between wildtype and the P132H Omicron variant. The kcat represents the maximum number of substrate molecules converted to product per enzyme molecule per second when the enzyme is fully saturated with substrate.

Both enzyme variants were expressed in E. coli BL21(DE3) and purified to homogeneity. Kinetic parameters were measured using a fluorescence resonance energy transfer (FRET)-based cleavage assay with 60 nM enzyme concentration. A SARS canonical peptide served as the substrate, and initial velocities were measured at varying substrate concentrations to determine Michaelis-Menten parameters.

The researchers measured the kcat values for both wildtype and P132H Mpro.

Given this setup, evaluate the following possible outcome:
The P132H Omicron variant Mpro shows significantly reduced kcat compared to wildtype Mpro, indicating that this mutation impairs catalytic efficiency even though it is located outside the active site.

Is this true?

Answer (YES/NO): NO